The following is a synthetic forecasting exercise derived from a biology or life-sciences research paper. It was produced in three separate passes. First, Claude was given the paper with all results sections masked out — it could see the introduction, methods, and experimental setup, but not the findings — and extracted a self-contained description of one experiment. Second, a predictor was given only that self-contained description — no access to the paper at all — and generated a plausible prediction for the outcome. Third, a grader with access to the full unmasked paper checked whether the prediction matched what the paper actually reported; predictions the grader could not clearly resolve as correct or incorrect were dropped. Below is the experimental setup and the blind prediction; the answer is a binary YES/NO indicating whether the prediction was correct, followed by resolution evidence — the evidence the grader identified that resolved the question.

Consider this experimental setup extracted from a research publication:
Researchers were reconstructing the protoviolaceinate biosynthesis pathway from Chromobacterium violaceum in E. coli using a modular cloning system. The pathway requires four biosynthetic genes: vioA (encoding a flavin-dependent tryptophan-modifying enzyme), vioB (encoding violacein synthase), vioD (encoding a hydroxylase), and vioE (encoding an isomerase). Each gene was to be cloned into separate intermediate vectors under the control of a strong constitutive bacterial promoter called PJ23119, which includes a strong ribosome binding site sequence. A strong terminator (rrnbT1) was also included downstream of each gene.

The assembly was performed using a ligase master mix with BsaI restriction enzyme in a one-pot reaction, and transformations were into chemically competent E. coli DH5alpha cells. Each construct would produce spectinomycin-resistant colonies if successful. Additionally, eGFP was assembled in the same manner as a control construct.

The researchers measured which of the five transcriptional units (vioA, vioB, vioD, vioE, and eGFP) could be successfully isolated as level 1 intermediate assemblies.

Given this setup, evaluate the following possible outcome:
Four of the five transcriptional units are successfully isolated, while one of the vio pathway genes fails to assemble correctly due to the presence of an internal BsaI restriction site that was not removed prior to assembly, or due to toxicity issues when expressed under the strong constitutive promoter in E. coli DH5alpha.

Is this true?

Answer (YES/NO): NO